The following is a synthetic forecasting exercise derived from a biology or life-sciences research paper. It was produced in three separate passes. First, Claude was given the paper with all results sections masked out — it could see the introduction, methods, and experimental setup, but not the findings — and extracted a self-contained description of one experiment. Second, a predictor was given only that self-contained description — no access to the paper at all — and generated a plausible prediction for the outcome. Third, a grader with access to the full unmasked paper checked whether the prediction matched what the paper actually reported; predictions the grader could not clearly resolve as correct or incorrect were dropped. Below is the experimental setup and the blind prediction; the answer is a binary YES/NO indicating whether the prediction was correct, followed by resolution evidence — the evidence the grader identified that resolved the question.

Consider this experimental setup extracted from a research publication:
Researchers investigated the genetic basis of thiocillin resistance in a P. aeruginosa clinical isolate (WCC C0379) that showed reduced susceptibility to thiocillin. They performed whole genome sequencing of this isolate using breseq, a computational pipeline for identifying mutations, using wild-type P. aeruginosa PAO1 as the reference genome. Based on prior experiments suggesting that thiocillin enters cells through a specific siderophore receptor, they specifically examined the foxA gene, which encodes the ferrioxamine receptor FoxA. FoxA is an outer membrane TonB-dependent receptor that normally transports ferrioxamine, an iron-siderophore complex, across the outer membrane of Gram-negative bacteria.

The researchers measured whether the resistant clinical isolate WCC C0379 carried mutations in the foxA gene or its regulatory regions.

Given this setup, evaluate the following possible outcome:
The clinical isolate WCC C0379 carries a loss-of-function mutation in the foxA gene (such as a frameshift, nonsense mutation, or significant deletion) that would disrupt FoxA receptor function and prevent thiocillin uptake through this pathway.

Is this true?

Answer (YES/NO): NO